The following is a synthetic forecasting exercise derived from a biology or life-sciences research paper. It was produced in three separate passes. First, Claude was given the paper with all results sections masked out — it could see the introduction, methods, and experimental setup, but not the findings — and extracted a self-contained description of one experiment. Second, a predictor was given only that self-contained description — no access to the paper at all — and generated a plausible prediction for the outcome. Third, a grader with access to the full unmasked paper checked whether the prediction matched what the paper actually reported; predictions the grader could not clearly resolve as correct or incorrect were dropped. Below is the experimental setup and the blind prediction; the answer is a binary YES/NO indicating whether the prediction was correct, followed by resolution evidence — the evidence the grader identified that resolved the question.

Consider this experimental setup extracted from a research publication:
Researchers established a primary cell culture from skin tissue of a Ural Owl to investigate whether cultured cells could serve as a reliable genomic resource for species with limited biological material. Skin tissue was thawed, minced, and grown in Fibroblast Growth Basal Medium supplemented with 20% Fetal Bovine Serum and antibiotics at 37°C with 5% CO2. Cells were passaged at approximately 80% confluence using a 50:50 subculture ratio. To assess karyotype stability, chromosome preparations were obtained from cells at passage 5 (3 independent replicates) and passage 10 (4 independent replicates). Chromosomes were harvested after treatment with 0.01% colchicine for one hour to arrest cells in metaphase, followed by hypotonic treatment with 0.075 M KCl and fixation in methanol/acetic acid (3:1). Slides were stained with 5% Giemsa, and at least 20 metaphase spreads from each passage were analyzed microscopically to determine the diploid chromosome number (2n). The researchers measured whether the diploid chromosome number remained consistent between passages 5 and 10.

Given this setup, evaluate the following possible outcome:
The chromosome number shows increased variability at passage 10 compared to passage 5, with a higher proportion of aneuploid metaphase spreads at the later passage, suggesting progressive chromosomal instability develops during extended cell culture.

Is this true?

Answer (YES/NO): NO